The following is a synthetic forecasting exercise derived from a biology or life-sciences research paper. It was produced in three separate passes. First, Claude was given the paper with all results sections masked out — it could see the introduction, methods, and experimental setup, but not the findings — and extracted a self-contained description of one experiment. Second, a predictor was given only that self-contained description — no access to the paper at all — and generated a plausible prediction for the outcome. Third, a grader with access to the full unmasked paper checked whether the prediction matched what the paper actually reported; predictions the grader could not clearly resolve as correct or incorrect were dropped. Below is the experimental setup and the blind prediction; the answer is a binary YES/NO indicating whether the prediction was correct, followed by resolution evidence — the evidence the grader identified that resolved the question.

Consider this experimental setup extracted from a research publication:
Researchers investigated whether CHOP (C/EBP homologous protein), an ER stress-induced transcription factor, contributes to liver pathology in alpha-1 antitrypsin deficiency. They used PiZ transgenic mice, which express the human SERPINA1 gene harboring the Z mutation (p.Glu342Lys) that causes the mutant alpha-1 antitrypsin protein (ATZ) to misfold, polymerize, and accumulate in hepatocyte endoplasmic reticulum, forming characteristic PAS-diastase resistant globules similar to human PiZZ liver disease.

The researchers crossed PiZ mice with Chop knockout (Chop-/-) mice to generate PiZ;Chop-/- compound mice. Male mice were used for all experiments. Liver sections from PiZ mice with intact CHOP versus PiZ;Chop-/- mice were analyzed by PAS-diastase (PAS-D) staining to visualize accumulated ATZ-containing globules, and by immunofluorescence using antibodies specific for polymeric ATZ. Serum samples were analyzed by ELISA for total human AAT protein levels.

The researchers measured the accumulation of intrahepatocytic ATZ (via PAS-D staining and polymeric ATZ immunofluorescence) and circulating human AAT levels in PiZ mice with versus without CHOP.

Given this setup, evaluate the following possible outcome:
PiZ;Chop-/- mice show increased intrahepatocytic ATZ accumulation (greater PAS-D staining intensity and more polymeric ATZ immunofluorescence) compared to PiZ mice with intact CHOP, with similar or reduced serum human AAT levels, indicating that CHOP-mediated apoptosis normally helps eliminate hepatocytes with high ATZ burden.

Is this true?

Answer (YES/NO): NO